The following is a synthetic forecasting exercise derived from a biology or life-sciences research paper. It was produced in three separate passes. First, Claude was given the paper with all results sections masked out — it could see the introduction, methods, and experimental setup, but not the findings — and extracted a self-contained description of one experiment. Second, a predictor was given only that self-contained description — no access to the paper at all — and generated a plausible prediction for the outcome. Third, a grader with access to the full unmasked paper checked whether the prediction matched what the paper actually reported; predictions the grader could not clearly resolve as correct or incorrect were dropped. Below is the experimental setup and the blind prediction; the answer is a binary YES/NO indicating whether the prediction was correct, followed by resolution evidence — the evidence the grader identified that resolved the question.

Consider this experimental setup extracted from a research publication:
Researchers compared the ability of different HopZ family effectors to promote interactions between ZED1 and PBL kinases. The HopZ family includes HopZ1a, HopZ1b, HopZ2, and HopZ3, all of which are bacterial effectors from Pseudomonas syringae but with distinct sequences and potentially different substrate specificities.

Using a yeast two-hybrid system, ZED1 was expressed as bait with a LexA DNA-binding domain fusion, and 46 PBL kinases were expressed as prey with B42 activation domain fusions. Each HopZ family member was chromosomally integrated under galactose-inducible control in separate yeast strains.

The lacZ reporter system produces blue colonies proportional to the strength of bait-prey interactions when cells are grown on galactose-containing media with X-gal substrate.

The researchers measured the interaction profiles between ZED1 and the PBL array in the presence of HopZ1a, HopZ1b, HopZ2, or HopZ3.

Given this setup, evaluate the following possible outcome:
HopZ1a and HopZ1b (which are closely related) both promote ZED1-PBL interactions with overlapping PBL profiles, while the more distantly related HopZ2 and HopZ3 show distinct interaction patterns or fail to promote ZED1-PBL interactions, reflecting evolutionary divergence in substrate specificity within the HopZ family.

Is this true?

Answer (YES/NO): YES